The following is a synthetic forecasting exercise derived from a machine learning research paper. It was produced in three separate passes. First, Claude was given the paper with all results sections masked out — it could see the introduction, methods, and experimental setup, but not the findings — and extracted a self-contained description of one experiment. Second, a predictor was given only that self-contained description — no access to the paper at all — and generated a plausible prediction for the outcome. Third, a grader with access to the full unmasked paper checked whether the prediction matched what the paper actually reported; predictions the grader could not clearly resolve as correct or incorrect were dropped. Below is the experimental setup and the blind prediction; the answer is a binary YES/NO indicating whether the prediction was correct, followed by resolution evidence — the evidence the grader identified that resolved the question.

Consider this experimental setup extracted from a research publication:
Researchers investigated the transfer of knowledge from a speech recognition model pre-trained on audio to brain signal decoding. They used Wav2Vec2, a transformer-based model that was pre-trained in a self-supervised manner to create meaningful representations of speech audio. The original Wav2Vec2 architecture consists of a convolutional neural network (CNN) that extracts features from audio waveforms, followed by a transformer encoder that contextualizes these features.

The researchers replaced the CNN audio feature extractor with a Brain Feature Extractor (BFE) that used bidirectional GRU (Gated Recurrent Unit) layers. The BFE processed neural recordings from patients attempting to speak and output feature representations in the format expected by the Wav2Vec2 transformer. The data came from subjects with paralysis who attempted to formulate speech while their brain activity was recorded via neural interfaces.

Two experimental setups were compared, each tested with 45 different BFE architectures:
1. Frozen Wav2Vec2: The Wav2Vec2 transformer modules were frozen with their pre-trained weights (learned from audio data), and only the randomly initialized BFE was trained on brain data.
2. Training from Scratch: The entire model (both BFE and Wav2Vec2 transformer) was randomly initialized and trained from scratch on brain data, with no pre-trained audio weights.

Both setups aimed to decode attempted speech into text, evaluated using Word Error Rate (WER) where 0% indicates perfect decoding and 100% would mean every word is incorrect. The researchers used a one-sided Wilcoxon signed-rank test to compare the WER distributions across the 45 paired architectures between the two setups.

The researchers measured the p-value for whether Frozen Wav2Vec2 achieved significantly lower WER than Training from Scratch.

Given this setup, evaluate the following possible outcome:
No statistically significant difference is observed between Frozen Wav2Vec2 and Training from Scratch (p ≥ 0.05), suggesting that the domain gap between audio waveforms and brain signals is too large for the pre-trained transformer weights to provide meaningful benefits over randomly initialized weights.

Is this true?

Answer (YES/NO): NO